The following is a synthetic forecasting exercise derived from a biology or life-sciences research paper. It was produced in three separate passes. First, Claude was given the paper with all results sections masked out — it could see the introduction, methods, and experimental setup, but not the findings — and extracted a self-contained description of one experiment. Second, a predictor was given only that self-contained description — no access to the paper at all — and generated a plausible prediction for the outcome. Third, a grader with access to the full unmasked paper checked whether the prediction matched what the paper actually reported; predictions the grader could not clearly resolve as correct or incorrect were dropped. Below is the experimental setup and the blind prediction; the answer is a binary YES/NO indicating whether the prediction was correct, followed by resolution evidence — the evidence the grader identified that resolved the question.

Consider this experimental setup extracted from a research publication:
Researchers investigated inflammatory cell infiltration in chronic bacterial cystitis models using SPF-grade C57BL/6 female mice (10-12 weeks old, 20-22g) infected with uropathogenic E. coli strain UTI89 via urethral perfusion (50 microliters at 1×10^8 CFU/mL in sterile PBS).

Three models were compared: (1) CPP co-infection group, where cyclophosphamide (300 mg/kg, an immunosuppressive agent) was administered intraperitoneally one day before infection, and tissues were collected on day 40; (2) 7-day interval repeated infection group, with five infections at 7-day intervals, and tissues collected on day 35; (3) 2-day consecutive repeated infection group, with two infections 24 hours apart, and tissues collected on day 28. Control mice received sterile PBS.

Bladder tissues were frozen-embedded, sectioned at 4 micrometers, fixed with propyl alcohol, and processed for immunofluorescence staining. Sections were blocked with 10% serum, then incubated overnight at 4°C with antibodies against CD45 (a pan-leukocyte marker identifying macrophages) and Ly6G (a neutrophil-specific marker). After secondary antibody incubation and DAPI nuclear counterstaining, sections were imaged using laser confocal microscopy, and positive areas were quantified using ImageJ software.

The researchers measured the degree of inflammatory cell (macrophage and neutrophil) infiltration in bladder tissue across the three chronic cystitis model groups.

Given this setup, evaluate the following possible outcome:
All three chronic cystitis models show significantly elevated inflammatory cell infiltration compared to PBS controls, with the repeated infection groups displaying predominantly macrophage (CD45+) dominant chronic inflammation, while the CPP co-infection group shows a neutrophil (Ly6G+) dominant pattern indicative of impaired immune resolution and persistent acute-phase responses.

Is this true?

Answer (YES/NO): NO